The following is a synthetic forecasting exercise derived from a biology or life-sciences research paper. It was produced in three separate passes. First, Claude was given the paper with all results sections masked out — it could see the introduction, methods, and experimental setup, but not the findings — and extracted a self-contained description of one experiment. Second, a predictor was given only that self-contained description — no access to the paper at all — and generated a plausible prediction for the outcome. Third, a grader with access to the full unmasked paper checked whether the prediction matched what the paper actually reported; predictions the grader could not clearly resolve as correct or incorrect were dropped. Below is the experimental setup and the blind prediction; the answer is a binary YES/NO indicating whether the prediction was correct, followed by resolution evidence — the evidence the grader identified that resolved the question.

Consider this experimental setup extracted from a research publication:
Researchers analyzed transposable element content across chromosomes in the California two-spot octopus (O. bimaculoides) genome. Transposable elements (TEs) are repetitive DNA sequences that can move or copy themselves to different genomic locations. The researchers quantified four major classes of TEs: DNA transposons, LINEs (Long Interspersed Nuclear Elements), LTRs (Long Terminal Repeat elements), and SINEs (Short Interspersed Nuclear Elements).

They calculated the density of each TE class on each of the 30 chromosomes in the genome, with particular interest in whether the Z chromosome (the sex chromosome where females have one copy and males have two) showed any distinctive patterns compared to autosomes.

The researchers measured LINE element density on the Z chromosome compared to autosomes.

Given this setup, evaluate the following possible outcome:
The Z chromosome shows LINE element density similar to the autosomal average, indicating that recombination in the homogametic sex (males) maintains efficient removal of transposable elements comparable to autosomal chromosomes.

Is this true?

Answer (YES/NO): NO